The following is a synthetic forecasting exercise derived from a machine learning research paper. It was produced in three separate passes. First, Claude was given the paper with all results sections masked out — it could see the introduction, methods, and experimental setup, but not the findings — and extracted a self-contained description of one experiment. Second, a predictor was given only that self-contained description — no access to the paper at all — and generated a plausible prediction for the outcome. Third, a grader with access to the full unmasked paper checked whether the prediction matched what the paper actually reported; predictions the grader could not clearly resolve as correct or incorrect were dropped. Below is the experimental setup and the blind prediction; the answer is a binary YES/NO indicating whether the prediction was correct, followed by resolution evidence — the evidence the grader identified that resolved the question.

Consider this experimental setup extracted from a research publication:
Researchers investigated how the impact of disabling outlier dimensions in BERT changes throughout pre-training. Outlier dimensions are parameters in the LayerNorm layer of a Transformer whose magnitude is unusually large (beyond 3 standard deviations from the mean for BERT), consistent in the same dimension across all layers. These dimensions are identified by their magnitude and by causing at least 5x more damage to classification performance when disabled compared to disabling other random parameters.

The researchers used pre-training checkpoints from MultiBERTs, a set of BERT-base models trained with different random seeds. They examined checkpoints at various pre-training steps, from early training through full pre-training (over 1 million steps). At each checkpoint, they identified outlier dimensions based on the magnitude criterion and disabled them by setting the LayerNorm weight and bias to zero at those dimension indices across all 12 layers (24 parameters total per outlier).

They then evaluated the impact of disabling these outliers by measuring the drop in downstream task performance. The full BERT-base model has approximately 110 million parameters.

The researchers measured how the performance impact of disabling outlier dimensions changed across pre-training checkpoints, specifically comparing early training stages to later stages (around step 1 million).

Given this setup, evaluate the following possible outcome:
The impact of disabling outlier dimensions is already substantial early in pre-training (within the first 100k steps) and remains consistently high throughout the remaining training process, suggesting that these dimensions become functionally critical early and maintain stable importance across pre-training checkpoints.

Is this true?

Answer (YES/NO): NO